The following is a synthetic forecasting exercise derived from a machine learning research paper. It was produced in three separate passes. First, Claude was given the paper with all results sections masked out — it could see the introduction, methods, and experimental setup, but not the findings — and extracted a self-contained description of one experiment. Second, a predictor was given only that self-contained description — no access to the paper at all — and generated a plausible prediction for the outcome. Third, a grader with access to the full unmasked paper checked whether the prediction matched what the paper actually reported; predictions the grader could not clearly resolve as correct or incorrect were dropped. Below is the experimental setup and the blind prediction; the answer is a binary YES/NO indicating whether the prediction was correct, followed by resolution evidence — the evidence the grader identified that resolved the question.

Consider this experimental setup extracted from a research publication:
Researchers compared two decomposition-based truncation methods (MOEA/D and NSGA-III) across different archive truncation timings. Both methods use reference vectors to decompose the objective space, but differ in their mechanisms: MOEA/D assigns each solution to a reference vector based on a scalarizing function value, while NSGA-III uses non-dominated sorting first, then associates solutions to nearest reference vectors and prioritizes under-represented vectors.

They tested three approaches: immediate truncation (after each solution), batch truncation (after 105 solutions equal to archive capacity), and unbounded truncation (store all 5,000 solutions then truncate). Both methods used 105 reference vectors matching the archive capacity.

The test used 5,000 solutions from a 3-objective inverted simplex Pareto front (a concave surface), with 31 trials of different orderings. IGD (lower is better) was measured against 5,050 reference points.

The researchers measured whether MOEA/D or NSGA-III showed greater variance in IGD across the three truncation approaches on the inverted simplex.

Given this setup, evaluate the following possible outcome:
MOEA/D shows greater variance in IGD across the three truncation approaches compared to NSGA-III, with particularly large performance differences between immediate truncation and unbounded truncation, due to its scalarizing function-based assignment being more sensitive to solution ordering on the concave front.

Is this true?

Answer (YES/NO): NO